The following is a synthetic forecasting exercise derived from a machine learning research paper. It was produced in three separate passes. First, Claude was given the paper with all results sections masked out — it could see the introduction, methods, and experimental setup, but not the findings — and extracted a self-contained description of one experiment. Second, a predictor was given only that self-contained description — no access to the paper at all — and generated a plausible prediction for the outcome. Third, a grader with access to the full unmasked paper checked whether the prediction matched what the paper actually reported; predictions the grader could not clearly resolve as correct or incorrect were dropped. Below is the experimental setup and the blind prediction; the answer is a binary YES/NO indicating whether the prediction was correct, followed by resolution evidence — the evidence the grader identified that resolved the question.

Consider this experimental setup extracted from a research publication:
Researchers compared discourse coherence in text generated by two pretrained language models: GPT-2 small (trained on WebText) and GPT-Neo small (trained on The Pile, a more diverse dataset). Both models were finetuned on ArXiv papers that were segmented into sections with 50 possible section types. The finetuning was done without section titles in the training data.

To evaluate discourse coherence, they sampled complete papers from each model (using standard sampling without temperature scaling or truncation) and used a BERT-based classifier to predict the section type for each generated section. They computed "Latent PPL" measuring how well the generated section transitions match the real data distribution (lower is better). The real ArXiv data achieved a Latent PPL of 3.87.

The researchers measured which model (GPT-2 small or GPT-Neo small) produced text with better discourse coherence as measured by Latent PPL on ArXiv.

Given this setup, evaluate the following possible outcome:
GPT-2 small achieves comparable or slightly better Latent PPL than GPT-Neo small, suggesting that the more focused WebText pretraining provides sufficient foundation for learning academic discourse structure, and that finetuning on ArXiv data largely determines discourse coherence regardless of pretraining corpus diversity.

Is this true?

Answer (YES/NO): NO